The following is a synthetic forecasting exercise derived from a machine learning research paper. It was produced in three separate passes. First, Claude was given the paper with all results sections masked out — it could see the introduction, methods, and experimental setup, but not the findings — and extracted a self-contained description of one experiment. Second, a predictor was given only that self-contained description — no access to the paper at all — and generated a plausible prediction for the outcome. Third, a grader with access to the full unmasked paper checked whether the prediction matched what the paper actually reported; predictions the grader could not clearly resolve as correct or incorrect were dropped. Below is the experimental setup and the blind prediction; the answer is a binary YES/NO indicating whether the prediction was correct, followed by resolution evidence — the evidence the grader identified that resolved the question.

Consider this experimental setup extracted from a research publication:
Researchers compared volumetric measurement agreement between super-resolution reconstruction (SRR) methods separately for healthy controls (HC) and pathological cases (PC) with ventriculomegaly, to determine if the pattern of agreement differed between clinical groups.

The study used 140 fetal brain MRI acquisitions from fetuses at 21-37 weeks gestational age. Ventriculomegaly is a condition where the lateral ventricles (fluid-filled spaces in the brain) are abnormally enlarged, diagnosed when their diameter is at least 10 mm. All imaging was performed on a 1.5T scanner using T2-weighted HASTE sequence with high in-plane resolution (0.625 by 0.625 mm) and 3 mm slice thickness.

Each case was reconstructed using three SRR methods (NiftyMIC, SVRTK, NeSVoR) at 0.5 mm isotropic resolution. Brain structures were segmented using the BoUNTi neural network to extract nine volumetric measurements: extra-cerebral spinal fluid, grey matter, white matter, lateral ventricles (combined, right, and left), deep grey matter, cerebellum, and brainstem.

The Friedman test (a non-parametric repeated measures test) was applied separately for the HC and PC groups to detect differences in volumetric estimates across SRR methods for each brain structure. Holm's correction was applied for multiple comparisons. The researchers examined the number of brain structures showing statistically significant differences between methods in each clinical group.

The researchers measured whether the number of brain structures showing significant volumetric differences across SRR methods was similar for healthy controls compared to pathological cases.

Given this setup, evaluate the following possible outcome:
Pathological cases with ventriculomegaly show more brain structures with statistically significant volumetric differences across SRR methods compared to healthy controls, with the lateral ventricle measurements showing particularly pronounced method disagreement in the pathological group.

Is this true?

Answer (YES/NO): NO